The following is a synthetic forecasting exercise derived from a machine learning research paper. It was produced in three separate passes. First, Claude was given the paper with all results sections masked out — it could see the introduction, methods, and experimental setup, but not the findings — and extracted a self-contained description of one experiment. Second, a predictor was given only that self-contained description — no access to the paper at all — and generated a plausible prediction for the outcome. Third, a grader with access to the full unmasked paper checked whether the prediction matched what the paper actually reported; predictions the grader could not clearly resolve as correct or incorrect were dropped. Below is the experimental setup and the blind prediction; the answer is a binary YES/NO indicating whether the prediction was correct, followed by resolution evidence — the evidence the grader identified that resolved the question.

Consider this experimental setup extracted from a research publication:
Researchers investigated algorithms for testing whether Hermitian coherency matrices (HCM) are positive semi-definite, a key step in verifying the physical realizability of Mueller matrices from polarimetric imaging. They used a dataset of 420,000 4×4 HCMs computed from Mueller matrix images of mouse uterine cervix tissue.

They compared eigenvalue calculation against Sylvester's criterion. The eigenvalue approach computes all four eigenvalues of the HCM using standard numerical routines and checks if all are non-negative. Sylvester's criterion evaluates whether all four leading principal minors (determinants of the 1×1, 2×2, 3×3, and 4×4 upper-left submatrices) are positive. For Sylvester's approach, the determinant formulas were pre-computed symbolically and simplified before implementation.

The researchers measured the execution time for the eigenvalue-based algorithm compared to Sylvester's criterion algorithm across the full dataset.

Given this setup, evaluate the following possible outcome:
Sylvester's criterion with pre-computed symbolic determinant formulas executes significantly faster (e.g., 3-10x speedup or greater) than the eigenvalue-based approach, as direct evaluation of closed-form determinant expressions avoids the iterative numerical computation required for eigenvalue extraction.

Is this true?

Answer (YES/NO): YES